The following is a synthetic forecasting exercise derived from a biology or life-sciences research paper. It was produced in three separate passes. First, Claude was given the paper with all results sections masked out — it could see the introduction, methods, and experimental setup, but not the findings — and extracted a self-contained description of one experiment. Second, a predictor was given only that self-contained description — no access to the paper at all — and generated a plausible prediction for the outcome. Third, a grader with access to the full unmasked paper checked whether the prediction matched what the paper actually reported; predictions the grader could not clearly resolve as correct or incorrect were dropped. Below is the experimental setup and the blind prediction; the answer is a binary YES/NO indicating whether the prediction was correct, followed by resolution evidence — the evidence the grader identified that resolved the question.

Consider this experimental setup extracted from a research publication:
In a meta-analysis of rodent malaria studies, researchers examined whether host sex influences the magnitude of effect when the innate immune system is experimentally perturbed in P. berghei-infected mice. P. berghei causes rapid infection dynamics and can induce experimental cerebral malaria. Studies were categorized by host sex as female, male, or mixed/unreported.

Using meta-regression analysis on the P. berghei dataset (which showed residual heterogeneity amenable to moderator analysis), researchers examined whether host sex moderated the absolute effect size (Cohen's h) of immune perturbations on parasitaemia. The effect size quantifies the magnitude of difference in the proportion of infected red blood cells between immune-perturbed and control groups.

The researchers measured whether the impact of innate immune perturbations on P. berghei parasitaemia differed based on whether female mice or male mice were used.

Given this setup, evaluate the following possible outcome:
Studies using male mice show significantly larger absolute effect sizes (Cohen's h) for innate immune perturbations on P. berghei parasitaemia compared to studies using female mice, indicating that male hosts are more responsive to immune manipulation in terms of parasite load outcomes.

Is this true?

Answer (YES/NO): NO